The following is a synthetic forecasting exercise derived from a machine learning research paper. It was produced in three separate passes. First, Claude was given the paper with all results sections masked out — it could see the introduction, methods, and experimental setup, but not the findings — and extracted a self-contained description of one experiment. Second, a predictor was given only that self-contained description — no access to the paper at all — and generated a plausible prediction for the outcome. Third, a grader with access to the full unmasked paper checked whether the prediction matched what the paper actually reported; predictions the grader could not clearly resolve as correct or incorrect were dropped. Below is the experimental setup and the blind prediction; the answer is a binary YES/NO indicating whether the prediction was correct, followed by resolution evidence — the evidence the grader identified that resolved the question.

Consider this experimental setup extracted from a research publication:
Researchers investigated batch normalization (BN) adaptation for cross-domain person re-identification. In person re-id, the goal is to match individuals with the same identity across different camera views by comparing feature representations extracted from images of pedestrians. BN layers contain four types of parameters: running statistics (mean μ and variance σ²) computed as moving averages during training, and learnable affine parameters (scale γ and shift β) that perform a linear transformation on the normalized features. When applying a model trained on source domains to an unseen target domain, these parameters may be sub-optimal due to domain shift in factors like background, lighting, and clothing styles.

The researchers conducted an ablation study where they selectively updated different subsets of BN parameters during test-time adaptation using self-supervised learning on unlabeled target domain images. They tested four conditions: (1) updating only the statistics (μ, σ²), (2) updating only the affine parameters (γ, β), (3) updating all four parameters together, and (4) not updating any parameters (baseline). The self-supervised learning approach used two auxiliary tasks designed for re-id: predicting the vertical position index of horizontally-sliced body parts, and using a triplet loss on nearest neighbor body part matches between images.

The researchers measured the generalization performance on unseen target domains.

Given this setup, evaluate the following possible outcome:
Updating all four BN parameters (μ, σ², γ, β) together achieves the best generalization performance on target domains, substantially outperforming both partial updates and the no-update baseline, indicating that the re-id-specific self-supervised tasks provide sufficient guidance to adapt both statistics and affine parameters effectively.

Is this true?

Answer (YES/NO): YES